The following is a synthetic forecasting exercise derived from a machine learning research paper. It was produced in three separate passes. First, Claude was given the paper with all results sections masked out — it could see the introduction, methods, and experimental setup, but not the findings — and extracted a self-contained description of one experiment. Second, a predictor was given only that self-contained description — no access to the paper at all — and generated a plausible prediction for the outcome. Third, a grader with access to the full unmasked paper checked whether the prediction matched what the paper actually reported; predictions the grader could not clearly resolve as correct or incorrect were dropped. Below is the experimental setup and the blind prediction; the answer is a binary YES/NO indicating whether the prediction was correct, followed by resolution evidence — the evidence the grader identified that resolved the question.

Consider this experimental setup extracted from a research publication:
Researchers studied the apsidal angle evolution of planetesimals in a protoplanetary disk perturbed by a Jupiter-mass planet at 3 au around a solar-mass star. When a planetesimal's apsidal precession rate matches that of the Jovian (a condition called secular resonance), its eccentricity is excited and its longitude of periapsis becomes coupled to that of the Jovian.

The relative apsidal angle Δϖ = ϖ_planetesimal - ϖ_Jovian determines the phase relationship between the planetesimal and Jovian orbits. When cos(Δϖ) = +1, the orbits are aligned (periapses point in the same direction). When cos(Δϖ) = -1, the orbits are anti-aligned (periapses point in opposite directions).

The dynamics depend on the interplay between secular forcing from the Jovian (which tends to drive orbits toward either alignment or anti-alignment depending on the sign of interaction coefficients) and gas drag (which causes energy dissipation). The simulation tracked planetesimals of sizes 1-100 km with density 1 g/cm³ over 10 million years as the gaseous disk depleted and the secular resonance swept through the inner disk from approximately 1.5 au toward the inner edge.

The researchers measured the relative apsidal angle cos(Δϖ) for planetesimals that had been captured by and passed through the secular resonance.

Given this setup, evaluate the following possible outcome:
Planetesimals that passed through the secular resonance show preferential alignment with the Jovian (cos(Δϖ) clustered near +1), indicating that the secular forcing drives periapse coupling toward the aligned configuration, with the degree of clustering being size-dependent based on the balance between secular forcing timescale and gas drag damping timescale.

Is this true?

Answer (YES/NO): NO